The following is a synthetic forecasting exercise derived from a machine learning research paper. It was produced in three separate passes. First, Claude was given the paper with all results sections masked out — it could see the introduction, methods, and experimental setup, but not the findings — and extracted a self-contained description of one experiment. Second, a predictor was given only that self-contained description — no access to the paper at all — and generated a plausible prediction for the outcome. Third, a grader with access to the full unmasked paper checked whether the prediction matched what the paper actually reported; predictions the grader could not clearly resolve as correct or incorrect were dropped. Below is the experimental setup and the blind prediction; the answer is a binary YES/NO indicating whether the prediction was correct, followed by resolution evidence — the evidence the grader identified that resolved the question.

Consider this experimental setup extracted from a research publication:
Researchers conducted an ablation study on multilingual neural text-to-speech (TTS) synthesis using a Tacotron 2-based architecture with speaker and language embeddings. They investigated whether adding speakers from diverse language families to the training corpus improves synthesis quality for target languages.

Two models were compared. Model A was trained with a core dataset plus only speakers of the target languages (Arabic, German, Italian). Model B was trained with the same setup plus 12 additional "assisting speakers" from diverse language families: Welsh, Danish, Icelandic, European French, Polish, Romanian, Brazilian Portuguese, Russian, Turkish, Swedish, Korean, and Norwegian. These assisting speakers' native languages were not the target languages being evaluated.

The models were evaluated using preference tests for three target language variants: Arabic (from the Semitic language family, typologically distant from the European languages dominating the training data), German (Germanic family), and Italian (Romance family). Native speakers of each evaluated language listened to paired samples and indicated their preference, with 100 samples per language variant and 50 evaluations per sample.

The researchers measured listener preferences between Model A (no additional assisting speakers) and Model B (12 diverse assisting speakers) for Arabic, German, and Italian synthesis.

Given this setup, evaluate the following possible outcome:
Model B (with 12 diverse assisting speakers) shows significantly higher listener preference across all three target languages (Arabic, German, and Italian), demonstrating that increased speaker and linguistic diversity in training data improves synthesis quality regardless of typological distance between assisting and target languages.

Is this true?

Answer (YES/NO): NO